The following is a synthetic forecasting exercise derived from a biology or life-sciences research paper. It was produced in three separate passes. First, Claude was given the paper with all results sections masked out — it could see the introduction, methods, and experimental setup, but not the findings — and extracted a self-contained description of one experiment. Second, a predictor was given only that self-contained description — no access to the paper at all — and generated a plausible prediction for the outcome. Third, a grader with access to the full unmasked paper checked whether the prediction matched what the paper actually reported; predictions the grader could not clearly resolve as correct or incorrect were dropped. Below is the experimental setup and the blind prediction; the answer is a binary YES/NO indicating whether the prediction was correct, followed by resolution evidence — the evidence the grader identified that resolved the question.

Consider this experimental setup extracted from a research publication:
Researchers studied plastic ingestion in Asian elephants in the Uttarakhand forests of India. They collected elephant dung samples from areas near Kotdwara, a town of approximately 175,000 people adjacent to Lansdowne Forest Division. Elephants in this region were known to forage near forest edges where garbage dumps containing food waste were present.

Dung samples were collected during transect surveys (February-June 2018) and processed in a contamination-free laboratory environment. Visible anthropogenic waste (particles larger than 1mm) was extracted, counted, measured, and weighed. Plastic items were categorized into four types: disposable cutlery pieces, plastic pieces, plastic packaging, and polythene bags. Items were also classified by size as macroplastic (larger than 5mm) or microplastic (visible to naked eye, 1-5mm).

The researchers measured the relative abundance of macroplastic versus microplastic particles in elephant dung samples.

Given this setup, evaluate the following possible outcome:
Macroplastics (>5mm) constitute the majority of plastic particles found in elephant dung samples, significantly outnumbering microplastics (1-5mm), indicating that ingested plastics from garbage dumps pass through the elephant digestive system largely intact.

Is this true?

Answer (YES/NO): YES